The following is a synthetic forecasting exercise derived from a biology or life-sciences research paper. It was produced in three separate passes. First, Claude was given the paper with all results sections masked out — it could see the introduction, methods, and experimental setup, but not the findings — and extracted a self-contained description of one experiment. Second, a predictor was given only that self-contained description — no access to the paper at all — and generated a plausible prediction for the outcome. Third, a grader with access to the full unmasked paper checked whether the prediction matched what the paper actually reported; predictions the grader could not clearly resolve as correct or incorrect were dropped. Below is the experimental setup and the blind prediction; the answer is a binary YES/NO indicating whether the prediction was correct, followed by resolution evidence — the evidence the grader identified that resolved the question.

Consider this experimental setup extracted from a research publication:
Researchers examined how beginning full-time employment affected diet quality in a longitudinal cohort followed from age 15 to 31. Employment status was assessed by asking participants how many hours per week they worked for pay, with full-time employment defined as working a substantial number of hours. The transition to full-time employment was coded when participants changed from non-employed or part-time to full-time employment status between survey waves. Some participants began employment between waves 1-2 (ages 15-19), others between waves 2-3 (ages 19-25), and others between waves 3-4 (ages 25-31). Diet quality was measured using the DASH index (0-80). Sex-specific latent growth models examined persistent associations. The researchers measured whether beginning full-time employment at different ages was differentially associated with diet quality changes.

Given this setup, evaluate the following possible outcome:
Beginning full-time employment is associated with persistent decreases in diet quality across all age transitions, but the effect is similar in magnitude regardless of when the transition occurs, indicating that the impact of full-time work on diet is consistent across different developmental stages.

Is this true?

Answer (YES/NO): NO